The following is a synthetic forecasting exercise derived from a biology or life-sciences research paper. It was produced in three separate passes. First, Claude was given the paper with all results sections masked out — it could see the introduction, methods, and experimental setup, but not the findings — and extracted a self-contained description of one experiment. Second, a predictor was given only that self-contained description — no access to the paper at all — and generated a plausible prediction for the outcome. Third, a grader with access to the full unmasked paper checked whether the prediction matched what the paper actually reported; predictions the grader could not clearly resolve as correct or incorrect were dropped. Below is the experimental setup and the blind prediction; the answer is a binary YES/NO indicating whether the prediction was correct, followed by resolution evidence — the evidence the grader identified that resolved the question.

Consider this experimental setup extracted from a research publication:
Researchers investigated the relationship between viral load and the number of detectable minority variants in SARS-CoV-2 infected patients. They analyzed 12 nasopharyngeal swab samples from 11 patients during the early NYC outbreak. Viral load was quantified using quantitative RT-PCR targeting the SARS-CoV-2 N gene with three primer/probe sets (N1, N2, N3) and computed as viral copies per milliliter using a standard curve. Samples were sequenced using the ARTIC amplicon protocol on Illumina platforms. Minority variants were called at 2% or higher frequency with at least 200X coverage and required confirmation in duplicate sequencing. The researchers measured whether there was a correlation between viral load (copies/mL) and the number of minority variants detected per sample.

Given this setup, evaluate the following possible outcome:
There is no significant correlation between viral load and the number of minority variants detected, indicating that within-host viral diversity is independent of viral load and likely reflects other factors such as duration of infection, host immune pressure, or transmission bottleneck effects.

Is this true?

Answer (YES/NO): YES